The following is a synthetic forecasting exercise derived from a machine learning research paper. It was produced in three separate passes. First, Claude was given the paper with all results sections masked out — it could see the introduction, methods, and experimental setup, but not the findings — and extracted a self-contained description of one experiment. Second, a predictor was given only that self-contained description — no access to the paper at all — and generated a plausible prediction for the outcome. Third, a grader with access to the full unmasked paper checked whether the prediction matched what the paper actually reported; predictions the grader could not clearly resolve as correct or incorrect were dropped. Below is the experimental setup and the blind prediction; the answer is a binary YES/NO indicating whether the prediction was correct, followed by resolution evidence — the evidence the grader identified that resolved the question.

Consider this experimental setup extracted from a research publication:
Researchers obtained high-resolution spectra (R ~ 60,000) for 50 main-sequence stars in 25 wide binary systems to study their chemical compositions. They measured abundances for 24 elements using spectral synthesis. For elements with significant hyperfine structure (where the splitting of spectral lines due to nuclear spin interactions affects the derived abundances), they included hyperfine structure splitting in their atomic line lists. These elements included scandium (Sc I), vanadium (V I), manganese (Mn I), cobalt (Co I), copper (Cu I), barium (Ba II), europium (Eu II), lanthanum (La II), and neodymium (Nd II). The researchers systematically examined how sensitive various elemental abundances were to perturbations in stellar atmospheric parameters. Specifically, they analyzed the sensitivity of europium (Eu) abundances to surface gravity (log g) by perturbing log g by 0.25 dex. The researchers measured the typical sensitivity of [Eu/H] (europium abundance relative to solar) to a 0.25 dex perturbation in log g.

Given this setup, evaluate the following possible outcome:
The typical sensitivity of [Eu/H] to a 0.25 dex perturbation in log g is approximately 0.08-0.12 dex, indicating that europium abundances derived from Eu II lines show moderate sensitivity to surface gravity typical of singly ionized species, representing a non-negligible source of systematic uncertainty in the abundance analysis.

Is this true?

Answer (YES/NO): YES